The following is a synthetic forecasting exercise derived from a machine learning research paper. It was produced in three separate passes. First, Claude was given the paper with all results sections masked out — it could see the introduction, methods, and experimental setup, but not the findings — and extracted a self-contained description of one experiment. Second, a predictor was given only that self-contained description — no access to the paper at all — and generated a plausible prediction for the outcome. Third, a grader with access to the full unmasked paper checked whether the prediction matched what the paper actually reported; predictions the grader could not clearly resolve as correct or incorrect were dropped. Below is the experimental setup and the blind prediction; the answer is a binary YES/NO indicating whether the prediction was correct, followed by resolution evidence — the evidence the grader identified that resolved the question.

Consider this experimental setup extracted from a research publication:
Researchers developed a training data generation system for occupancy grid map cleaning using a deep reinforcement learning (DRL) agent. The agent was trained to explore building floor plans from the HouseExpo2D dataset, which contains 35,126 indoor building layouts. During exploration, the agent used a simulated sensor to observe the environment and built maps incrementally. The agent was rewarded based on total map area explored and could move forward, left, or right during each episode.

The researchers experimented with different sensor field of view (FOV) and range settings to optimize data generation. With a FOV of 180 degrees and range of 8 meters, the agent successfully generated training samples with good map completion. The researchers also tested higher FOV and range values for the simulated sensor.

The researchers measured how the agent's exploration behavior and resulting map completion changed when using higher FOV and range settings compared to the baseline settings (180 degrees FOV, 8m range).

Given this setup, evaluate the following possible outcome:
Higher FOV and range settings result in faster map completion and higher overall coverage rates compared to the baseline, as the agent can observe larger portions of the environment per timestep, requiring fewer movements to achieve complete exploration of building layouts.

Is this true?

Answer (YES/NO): NO